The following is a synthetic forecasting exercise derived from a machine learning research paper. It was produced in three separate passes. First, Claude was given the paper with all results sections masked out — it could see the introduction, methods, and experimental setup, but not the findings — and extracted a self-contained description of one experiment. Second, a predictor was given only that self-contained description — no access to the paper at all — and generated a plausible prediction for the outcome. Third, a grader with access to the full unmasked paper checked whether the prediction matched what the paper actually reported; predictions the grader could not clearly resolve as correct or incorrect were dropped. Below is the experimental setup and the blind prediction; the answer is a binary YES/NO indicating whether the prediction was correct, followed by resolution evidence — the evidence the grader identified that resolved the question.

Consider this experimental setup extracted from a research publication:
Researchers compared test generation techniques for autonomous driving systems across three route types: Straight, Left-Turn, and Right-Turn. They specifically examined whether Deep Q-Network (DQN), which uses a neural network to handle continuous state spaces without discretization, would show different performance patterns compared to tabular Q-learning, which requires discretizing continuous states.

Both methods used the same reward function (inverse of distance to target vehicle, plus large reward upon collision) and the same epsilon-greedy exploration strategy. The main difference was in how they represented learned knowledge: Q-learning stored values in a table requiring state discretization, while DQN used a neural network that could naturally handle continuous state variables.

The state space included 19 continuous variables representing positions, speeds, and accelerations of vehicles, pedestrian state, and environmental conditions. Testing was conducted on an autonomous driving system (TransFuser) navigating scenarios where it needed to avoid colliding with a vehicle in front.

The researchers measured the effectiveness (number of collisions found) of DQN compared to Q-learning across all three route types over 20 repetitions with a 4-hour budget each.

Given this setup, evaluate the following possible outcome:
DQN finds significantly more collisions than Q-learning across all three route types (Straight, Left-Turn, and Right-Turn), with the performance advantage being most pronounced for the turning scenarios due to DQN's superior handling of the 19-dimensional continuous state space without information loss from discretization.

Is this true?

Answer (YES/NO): NO